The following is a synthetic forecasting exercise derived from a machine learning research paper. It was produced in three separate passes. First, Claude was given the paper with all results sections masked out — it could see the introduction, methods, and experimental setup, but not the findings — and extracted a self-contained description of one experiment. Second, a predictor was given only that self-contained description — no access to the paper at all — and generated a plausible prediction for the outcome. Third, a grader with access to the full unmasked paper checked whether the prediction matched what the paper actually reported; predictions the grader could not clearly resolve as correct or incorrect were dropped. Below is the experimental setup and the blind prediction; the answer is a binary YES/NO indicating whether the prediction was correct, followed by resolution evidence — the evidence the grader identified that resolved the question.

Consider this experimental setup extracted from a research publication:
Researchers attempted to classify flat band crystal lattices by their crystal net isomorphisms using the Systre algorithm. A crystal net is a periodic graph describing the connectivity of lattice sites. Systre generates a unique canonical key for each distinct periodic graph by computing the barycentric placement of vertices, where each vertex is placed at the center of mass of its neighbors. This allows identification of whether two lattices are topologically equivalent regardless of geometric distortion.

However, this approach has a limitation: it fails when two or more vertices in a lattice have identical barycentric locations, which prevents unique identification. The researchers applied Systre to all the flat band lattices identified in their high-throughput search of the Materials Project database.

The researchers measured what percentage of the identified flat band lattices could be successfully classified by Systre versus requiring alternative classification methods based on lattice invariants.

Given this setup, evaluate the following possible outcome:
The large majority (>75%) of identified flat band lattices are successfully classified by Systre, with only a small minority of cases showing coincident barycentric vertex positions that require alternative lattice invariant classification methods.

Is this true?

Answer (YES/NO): NO